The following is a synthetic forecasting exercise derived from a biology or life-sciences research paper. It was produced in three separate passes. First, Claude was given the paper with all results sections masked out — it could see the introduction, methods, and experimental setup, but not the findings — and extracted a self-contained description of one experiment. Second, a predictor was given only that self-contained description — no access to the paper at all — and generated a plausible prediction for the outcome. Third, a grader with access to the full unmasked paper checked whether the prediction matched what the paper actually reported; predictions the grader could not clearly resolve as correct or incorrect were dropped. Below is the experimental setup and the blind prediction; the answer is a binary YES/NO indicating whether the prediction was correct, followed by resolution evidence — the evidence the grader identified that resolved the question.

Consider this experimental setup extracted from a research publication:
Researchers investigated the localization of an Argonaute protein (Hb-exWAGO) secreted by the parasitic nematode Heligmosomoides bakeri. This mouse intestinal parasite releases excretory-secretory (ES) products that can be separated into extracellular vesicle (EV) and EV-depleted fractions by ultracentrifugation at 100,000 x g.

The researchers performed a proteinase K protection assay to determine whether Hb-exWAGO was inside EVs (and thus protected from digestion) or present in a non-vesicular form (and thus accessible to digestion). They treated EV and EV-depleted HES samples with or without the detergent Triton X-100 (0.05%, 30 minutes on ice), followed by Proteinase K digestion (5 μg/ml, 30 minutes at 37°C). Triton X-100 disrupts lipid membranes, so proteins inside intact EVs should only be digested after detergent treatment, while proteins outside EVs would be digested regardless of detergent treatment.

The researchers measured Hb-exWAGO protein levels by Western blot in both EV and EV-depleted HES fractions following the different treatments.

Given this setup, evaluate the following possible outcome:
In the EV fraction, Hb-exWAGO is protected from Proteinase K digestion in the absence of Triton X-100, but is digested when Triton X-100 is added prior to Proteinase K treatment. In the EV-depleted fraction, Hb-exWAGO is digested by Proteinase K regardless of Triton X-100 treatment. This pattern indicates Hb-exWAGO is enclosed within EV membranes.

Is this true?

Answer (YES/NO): YES